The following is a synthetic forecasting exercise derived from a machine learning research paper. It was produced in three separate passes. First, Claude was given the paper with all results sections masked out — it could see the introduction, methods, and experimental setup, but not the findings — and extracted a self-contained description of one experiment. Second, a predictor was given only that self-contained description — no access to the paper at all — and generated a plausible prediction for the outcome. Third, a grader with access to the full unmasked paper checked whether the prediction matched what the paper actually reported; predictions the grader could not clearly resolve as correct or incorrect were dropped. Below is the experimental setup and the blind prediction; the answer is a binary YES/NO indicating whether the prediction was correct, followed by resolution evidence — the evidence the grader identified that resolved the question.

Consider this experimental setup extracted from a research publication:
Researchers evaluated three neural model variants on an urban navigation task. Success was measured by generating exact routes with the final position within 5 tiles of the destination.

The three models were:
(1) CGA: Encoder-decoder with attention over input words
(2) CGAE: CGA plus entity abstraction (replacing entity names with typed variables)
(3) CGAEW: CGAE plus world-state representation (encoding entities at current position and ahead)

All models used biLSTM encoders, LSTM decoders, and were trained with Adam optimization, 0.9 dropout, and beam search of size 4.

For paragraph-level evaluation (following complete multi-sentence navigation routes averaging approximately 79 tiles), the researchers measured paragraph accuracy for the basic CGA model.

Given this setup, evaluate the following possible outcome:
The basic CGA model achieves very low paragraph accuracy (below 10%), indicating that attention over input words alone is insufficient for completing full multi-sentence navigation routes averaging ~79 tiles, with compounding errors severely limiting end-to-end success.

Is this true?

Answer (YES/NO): YES